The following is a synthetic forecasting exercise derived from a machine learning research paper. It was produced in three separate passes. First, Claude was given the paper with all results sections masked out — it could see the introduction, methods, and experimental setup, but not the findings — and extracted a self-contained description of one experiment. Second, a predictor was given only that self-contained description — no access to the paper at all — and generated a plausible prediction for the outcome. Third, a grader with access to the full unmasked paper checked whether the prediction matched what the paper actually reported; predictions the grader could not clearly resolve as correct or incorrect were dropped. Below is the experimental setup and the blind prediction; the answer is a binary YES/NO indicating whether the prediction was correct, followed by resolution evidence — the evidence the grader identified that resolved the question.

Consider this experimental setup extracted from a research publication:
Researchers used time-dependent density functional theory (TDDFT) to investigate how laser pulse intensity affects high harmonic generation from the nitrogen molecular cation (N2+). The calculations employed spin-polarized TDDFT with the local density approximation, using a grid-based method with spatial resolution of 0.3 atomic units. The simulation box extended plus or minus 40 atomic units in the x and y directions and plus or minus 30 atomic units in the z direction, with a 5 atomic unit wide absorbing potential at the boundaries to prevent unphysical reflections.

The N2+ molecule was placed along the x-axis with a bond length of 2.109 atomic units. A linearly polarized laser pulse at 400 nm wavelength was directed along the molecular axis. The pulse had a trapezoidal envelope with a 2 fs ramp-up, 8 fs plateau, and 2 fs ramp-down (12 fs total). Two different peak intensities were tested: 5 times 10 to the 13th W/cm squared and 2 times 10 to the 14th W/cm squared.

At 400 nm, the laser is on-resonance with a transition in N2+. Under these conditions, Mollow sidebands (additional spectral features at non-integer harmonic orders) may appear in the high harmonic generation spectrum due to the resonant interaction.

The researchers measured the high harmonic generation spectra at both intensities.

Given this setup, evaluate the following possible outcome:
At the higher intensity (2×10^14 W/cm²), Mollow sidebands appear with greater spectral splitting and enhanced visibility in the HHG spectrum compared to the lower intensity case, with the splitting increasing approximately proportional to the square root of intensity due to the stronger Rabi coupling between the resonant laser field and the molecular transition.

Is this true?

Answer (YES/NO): YES